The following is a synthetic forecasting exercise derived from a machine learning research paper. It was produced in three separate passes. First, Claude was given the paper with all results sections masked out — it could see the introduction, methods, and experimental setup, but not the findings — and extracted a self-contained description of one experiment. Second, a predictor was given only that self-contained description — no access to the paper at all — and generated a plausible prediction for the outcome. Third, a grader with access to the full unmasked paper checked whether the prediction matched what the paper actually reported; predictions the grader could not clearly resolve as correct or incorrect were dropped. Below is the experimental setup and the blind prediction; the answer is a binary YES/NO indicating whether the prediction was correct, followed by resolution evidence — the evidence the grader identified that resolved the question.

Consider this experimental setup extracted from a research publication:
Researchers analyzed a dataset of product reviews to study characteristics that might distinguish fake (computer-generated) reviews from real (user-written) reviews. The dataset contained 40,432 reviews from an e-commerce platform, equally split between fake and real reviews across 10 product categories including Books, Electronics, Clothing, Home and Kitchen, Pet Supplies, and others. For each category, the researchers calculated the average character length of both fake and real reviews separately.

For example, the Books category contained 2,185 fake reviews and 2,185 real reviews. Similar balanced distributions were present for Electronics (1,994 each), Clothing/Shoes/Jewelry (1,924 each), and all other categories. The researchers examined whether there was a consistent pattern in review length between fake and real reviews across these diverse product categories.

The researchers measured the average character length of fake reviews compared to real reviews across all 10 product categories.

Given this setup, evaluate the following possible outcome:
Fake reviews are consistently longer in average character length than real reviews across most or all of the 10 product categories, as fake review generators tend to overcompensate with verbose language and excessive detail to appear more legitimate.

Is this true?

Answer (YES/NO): NO